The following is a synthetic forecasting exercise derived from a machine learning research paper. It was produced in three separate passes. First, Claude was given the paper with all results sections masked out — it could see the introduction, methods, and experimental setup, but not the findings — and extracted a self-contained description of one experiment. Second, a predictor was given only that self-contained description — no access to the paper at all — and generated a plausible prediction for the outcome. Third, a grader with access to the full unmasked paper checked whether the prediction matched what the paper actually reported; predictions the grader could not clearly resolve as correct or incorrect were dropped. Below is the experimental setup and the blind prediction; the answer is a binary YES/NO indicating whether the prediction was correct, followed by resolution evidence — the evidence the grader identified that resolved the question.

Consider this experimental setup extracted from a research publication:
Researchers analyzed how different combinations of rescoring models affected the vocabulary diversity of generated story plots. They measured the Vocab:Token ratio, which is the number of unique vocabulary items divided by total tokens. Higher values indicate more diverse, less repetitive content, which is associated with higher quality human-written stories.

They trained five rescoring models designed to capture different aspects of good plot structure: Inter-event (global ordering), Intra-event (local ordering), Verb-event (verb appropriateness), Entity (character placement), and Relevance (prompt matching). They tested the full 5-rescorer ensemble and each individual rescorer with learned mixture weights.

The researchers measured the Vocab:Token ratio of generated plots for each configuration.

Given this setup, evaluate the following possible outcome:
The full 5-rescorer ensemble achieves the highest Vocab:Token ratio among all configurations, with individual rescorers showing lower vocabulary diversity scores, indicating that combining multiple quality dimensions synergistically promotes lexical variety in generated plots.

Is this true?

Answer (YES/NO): YES